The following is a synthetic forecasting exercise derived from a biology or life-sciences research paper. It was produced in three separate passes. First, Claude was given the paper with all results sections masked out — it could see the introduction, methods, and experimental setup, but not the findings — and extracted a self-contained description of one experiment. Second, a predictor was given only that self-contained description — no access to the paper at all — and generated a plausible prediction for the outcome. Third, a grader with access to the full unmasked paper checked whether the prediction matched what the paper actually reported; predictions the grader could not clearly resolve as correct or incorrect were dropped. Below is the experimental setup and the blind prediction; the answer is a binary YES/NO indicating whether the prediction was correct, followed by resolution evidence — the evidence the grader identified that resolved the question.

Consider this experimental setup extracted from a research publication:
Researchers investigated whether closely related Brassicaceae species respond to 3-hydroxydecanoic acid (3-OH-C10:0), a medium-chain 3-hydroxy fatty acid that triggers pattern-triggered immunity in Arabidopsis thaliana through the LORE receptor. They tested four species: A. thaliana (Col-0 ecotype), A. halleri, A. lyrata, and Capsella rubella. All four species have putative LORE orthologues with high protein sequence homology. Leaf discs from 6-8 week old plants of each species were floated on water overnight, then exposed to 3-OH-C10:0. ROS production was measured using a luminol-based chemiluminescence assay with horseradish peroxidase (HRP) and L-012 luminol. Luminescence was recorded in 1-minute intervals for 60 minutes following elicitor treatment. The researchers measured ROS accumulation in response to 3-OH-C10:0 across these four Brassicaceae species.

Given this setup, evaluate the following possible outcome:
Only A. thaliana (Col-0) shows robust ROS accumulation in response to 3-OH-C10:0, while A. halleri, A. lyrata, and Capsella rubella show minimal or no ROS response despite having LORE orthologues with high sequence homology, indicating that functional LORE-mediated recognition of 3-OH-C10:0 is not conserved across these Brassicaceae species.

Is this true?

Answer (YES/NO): NO